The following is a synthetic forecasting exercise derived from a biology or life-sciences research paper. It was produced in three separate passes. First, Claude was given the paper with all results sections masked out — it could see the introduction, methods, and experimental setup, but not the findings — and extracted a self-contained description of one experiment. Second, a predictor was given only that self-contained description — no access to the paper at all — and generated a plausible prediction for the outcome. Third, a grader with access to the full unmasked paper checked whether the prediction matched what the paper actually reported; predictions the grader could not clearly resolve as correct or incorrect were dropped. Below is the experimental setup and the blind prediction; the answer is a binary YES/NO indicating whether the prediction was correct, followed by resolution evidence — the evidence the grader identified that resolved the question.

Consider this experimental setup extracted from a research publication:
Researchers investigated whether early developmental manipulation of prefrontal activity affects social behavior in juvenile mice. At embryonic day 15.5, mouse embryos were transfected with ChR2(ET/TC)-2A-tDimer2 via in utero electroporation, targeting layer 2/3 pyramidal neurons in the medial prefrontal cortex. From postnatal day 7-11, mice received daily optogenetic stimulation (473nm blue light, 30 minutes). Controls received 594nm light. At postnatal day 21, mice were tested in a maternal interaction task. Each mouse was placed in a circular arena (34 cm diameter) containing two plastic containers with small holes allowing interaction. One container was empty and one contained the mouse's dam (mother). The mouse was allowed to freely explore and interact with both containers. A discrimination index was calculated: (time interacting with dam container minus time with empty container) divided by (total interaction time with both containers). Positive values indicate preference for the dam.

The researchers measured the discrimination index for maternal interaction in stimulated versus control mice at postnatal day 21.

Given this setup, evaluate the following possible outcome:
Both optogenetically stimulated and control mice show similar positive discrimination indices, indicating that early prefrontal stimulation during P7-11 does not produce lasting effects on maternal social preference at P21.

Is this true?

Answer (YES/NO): NO